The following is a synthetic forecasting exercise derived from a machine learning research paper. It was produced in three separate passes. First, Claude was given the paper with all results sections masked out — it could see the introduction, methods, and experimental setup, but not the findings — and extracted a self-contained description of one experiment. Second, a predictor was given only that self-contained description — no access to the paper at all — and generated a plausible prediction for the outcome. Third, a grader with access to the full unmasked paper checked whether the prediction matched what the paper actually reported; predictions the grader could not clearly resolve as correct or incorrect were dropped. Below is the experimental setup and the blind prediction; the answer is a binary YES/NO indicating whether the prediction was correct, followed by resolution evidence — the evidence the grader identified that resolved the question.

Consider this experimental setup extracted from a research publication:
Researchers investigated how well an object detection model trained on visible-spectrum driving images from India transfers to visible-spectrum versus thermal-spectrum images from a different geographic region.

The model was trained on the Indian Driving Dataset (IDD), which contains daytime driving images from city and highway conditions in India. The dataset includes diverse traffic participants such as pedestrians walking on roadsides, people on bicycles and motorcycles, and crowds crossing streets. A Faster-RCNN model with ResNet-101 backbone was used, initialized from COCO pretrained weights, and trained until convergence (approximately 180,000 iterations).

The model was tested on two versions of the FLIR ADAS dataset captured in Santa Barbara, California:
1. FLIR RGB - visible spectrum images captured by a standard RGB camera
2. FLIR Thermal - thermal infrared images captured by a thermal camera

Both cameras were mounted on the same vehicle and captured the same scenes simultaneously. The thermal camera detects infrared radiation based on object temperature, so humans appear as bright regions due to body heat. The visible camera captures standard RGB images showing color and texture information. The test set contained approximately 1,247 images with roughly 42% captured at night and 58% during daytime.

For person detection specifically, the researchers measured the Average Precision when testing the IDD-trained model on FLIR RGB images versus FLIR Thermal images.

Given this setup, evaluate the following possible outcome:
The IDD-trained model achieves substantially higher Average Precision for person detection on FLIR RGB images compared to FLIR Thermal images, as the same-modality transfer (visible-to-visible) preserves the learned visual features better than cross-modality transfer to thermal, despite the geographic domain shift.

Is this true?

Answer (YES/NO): YES